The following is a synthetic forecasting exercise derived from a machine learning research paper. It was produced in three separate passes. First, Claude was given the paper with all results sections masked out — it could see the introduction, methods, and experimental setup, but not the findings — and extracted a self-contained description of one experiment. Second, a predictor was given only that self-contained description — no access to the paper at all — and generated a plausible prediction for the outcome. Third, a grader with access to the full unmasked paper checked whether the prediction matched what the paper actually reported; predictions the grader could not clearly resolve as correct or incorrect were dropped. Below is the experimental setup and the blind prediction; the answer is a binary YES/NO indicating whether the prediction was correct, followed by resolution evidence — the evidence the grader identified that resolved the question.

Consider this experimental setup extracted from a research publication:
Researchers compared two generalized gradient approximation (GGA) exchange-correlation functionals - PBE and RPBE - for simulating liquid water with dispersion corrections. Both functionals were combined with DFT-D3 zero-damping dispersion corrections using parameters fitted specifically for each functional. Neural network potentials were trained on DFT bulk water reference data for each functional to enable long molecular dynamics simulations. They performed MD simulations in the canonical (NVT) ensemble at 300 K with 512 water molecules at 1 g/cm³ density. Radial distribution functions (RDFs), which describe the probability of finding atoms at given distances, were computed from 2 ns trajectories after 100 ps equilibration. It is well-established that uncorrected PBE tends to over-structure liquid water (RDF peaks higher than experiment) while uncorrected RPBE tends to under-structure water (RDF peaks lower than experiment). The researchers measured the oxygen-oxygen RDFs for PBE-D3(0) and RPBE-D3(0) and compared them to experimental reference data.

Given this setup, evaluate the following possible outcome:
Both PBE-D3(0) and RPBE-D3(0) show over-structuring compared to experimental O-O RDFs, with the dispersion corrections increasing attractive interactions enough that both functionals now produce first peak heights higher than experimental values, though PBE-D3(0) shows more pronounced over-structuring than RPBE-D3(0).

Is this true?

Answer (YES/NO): NO